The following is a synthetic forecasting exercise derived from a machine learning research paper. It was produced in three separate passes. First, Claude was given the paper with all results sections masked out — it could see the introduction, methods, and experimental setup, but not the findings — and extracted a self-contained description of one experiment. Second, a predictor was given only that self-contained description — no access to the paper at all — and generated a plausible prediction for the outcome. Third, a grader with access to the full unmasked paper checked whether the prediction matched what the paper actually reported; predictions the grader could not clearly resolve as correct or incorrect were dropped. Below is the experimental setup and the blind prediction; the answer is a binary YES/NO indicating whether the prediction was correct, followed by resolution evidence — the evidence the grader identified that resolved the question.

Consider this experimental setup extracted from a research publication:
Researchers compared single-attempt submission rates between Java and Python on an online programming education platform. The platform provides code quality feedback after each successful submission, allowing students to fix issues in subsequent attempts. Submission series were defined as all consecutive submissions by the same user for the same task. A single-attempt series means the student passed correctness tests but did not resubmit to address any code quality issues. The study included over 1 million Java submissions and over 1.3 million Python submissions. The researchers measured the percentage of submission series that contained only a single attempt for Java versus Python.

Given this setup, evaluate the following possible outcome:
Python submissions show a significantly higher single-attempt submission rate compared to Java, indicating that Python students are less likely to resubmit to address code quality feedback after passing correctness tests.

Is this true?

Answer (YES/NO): YES